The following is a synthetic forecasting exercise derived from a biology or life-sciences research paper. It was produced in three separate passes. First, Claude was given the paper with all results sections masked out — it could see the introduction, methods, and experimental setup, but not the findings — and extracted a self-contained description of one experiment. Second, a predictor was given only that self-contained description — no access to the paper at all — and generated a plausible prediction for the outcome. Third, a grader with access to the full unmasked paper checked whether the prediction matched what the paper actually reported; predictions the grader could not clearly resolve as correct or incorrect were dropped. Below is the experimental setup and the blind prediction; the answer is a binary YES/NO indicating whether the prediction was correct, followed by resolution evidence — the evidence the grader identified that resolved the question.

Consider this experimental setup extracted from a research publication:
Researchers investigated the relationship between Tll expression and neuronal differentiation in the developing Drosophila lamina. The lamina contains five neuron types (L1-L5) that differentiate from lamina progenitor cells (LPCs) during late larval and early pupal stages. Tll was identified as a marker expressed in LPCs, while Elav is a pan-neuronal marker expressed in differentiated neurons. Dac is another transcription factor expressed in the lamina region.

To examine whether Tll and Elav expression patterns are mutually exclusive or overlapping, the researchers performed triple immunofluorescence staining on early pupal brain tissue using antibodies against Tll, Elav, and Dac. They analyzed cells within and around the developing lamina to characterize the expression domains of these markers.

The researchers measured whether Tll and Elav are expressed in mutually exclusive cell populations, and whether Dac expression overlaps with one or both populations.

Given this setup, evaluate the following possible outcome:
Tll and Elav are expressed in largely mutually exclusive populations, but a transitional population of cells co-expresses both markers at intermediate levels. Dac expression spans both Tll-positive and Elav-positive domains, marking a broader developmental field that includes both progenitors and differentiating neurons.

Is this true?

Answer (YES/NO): NO